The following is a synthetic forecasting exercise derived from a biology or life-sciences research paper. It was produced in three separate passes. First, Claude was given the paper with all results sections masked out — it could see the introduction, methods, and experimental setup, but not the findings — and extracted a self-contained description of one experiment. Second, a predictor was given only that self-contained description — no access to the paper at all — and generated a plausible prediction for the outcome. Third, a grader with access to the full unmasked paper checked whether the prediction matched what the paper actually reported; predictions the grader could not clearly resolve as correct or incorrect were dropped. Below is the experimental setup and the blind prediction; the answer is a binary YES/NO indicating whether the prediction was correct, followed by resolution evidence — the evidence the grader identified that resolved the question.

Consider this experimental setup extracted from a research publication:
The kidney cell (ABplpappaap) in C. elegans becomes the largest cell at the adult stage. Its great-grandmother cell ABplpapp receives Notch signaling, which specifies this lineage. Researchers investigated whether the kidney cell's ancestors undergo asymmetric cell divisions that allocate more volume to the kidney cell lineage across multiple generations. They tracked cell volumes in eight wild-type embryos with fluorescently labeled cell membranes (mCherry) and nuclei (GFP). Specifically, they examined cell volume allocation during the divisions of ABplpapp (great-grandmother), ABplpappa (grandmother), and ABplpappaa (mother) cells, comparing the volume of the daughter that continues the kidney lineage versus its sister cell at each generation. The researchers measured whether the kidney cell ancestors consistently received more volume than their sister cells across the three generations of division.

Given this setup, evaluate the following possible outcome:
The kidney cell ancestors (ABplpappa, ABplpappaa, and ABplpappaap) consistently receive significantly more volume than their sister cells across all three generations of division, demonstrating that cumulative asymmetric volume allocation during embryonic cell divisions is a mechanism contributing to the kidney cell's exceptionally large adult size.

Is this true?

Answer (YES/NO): YES